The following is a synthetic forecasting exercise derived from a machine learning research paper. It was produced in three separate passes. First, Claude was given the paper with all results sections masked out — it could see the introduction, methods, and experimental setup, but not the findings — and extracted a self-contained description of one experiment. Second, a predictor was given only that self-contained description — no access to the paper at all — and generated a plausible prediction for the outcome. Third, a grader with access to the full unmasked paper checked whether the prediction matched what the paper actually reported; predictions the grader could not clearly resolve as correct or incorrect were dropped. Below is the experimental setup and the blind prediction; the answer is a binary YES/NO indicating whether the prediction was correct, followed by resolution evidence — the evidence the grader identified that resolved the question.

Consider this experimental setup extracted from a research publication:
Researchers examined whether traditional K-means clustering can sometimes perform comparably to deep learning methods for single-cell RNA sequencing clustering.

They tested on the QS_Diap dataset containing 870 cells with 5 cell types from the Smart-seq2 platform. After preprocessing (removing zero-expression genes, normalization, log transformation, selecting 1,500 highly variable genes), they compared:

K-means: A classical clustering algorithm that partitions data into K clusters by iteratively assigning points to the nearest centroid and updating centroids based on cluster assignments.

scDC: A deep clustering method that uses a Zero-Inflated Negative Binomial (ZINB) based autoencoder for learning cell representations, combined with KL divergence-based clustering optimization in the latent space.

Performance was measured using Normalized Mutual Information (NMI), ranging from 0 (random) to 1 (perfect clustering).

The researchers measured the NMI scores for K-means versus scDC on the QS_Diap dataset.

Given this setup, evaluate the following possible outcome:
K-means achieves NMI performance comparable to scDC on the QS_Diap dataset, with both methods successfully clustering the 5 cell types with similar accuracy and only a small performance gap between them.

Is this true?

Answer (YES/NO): NO